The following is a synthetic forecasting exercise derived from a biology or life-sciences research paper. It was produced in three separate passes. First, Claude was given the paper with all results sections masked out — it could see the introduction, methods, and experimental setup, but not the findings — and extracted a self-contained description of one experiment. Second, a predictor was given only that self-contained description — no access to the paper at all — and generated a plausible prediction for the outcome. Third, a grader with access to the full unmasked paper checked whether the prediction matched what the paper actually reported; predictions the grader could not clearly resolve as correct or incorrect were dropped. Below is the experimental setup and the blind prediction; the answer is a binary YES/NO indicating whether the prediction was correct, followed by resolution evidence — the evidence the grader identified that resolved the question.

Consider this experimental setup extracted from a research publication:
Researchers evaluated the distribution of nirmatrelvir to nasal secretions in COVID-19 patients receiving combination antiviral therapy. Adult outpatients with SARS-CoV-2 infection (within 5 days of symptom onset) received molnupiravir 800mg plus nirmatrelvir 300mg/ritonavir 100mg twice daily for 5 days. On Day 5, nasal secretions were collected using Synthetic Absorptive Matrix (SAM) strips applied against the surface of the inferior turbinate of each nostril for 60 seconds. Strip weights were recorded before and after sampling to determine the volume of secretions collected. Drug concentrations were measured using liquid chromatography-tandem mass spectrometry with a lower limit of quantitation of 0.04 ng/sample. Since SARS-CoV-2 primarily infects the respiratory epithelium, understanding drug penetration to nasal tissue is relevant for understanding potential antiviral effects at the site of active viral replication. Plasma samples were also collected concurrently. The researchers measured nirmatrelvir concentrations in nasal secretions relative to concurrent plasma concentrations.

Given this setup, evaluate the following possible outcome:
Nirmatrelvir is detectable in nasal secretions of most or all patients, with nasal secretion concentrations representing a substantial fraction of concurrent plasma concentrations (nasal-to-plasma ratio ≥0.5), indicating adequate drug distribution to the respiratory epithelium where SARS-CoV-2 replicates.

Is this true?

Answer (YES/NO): YES